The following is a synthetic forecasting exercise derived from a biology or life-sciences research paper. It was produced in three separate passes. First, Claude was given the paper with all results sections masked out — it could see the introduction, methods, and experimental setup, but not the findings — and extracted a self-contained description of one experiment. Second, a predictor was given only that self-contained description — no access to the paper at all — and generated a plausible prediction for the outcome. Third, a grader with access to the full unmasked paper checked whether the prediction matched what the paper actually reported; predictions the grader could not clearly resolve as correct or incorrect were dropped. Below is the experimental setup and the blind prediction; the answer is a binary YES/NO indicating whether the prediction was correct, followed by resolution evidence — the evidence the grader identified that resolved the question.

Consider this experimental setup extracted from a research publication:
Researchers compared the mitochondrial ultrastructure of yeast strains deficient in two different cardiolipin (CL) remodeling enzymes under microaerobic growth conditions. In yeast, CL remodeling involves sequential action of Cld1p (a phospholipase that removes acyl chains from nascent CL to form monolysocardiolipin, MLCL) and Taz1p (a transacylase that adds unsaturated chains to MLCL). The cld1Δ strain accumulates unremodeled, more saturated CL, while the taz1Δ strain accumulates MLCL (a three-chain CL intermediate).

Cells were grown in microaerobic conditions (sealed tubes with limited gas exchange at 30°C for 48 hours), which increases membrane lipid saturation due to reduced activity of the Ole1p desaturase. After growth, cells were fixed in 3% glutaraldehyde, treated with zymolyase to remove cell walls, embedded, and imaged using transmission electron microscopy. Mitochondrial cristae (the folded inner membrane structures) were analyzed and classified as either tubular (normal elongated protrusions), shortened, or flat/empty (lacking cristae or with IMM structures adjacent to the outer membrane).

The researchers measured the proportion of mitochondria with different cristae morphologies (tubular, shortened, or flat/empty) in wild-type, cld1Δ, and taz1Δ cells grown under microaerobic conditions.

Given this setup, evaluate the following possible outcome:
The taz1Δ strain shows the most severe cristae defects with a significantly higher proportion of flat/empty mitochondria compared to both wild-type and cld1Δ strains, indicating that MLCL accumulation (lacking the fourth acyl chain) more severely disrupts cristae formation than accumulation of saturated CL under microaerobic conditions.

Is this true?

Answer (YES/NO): NO